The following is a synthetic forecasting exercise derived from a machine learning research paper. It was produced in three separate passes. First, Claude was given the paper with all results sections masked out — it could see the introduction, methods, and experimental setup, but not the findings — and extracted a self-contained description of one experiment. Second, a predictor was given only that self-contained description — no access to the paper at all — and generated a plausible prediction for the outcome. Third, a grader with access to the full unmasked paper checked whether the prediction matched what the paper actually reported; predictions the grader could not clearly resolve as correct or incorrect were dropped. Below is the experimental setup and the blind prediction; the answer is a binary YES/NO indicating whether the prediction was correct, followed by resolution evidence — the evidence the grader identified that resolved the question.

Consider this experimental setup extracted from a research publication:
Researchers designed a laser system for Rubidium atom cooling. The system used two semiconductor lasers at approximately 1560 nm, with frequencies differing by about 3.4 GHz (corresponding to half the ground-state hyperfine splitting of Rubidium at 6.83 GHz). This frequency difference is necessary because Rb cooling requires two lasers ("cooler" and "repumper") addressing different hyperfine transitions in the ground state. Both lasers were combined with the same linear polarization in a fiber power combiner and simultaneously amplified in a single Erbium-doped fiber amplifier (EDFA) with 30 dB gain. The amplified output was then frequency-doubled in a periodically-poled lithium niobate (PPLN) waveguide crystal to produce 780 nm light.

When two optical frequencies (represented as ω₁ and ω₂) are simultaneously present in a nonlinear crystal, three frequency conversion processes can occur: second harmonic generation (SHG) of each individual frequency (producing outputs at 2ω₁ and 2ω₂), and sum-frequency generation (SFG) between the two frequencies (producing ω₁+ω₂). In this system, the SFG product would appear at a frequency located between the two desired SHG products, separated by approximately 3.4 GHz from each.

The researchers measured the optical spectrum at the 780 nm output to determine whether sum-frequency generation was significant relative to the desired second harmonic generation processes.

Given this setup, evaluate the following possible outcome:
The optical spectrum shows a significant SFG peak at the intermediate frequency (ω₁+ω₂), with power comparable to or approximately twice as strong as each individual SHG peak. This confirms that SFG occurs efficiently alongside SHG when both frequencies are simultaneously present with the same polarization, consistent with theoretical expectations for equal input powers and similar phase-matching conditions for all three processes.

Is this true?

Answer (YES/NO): NO